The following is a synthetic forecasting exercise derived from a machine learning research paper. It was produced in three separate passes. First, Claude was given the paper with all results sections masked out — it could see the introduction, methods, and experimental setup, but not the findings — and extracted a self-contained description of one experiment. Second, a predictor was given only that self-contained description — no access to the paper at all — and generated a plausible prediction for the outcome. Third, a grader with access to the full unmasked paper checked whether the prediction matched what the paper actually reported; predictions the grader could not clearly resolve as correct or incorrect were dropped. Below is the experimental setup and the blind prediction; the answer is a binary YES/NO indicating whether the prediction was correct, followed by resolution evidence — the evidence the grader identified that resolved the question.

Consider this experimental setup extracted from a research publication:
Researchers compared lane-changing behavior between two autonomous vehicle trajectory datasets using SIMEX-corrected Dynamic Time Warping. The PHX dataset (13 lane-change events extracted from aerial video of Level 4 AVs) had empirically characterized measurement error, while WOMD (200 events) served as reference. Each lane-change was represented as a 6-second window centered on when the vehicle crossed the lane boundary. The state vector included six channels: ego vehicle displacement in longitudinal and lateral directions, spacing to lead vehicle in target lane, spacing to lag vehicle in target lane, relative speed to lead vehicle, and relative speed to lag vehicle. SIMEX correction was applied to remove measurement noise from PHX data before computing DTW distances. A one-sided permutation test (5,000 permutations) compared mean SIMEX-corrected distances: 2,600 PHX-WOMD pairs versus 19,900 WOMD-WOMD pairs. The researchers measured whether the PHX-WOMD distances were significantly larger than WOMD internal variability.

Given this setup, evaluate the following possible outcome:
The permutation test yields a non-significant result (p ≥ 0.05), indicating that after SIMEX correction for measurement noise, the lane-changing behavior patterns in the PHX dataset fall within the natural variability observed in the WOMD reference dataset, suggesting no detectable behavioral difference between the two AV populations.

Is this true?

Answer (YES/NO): NO